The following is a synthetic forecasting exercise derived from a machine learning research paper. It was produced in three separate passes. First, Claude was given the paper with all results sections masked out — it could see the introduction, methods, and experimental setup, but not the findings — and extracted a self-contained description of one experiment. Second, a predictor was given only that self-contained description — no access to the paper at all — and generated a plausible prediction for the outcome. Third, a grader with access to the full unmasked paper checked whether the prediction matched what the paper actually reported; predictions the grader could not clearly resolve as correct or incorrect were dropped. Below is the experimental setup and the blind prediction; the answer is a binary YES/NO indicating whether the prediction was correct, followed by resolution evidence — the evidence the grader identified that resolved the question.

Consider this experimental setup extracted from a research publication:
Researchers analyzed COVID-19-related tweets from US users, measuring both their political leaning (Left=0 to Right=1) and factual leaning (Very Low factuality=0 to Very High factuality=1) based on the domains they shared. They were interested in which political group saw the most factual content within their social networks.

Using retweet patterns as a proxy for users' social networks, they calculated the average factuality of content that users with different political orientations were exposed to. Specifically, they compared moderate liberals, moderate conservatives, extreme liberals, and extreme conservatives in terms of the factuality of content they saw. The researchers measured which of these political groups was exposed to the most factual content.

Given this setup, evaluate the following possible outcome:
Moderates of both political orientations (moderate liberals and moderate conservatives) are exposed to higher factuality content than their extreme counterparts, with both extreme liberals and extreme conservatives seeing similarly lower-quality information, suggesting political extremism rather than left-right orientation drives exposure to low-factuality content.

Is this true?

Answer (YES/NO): NO